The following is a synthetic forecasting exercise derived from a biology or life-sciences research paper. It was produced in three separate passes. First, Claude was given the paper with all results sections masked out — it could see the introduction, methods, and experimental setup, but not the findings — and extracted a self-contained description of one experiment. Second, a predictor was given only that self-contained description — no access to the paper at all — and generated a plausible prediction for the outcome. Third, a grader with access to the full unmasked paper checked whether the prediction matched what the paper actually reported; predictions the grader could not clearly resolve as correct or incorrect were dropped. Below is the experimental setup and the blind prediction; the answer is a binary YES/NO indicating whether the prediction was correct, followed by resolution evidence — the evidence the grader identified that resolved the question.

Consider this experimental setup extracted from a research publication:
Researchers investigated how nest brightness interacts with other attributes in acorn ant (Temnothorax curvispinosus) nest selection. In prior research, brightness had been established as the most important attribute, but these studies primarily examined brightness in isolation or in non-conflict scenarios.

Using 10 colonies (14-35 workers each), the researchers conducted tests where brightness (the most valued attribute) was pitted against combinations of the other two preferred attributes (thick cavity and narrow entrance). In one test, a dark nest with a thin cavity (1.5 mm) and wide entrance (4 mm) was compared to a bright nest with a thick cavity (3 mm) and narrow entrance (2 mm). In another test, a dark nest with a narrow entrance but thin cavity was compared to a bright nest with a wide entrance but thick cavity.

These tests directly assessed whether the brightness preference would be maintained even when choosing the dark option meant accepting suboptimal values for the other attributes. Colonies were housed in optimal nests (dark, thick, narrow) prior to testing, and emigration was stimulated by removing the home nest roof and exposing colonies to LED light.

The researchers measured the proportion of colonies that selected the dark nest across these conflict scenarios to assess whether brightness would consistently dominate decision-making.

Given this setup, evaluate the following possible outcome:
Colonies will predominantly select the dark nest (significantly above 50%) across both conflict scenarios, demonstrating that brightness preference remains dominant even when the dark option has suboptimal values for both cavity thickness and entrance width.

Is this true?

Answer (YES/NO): YES